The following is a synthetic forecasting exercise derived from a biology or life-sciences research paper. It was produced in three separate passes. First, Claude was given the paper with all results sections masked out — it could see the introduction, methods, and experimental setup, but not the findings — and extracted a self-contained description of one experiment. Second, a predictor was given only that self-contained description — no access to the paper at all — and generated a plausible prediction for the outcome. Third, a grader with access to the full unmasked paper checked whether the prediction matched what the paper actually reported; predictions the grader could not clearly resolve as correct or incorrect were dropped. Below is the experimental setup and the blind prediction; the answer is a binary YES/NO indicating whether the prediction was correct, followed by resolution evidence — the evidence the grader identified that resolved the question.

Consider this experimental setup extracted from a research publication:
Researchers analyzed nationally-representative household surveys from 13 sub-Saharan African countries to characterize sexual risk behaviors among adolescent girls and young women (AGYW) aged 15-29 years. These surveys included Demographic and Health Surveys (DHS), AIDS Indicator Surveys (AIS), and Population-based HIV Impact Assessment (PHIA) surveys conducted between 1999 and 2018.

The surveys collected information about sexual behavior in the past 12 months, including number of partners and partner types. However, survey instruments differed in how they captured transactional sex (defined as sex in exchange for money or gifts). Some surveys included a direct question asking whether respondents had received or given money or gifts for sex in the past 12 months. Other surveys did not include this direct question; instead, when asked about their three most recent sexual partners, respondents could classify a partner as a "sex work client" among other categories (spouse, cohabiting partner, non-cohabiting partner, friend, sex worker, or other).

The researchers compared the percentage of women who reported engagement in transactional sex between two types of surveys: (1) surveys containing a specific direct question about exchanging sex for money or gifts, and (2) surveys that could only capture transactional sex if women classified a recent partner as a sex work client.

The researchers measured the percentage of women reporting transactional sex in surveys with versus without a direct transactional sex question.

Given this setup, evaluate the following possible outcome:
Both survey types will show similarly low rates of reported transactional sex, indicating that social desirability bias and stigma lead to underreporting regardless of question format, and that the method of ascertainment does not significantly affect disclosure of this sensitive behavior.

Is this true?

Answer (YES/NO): NO